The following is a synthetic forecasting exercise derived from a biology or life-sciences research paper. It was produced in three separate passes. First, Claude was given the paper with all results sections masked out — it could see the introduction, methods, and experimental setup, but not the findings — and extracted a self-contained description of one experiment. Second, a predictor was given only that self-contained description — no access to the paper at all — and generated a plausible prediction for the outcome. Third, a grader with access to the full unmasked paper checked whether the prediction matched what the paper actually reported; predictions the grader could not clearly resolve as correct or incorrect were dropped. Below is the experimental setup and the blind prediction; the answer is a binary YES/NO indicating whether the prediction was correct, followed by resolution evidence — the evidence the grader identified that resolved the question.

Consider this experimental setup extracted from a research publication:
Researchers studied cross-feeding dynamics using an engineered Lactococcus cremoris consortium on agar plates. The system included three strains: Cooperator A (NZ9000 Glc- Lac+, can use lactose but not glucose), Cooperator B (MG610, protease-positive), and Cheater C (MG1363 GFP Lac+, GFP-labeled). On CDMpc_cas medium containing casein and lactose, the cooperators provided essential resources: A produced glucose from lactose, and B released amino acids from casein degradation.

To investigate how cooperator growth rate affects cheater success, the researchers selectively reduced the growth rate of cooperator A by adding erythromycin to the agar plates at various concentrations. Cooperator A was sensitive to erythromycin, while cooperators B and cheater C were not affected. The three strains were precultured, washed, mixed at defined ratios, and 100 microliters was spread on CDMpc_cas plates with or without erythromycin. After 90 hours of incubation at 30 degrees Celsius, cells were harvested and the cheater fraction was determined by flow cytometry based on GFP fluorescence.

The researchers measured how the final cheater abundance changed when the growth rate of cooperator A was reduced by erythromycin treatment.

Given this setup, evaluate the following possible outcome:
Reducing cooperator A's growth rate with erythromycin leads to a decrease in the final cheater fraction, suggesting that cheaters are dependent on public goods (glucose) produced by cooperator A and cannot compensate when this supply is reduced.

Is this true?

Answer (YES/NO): NO